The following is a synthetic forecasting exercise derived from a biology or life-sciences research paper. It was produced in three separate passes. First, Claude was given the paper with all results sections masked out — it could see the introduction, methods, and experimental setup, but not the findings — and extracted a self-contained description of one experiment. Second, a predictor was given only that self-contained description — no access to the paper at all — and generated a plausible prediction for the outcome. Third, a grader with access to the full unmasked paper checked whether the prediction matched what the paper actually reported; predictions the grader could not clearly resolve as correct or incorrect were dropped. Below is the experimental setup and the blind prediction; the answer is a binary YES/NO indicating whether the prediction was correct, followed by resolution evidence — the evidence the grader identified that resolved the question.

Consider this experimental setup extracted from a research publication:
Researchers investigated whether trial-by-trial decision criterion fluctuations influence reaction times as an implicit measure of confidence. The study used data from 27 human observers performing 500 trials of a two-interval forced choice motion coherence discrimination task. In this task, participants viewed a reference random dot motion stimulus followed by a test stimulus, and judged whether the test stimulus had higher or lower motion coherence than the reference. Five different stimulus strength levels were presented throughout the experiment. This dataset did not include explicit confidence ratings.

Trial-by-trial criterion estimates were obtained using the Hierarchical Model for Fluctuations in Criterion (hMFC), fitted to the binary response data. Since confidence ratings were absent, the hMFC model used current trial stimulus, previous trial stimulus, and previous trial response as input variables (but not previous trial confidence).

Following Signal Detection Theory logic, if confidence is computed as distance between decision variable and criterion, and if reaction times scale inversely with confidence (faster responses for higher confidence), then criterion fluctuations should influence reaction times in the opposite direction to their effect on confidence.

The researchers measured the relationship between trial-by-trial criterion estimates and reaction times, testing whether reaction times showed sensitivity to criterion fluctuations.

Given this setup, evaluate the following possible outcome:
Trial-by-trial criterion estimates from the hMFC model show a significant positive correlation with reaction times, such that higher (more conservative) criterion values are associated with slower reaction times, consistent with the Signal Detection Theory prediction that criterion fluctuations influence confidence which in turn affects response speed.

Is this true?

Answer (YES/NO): NO